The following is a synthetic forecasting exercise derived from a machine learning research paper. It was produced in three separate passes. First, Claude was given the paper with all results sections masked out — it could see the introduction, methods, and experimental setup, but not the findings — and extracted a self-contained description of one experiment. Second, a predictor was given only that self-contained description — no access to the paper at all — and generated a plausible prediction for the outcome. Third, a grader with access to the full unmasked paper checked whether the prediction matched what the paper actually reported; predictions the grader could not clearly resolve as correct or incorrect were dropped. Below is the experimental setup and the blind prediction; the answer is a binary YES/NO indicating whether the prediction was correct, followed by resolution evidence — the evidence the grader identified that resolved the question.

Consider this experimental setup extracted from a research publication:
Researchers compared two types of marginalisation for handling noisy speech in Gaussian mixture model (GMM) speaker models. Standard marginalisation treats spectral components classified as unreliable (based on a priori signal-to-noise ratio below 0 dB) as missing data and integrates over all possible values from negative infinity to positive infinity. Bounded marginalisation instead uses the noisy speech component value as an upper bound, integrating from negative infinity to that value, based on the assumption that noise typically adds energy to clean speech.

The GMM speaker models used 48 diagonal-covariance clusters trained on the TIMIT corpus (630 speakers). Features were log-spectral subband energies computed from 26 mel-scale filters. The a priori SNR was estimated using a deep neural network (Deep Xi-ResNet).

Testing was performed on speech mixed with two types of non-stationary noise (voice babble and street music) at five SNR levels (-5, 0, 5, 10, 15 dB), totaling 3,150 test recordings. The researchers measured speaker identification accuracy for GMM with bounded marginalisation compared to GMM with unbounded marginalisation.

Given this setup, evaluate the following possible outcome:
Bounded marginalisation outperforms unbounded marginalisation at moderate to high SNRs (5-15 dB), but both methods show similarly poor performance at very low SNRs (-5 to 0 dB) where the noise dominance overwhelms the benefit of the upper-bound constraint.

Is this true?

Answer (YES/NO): NO